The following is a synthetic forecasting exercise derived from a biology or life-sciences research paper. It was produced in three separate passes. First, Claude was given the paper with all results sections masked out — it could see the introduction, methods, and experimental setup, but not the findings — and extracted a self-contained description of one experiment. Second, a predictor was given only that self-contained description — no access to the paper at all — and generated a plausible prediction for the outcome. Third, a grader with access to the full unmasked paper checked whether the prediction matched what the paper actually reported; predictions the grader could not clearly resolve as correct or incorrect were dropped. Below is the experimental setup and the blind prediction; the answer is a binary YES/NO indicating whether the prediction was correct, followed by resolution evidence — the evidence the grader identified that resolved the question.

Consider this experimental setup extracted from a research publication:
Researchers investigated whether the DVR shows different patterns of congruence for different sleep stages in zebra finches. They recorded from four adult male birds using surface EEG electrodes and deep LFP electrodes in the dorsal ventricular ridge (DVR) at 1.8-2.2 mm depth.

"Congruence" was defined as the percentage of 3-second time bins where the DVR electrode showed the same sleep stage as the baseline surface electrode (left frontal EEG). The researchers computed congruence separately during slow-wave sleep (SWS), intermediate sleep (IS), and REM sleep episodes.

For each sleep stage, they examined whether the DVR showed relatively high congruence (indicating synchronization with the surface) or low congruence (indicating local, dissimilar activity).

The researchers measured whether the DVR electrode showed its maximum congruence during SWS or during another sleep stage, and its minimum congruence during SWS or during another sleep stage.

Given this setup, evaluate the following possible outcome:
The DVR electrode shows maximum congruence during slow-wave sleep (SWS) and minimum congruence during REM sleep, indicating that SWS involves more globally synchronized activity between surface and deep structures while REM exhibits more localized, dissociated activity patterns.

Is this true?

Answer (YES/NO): NO